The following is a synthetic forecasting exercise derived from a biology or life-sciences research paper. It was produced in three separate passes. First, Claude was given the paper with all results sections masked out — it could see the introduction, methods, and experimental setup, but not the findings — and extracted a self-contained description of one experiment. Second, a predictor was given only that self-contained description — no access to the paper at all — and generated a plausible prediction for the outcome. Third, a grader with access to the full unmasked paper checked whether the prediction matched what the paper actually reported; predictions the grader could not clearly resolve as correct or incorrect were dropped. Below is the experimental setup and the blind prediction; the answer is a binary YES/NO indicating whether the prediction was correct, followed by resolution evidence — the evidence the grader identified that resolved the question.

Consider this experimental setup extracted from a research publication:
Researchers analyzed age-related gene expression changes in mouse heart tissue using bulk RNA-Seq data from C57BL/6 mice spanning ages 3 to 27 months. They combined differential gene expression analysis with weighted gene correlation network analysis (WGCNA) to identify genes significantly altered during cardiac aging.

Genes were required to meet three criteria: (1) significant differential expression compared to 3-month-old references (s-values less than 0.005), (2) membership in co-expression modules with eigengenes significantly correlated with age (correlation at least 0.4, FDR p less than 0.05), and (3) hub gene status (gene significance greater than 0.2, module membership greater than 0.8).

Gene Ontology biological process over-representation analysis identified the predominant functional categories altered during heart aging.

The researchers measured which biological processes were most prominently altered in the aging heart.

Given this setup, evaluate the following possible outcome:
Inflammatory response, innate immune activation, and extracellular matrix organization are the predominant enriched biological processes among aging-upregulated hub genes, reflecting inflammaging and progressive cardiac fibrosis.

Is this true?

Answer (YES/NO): NO